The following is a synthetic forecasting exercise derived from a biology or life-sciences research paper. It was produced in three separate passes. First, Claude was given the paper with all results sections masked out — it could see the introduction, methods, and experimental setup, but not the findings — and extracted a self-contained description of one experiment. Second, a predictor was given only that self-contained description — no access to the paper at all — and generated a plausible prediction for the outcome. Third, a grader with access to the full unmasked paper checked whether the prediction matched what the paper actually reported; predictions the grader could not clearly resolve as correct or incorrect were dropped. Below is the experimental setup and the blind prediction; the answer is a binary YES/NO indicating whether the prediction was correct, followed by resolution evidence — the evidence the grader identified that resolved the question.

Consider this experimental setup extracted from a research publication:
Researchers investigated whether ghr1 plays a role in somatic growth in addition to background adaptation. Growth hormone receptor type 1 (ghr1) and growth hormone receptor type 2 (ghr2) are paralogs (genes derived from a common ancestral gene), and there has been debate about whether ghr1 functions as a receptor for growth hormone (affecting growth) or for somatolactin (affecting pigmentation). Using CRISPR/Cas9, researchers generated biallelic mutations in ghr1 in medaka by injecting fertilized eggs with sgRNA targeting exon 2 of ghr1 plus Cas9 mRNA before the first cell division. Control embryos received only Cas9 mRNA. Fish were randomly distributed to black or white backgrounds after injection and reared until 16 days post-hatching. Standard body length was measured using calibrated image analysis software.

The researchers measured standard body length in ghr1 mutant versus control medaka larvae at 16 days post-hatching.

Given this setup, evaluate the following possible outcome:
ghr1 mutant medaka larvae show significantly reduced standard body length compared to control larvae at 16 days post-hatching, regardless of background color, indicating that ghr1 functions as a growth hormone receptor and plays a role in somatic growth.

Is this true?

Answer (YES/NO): YES